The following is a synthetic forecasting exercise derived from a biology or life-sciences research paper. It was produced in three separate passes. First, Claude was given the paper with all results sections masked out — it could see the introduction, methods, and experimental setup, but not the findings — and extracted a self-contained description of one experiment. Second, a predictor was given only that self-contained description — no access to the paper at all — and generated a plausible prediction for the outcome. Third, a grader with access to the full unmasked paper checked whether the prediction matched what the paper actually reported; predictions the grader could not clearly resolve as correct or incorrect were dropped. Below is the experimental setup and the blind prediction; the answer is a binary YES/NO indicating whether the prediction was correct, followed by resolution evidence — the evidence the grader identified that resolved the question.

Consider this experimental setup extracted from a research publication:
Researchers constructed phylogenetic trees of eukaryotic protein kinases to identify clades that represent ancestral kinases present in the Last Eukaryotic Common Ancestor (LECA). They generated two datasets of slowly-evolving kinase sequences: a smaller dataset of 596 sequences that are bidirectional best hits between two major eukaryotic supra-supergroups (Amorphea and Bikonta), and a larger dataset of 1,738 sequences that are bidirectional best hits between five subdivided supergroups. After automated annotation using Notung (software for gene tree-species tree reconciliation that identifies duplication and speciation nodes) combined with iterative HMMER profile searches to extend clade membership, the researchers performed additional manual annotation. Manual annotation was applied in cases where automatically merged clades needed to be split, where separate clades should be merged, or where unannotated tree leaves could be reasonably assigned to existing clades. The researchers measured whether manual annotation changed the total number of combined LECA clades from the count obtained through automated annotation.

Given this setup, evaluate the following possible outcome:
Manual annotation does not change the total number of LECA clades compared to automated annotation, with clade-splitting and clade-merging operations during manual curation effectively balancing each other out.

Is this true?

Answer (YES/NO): YES